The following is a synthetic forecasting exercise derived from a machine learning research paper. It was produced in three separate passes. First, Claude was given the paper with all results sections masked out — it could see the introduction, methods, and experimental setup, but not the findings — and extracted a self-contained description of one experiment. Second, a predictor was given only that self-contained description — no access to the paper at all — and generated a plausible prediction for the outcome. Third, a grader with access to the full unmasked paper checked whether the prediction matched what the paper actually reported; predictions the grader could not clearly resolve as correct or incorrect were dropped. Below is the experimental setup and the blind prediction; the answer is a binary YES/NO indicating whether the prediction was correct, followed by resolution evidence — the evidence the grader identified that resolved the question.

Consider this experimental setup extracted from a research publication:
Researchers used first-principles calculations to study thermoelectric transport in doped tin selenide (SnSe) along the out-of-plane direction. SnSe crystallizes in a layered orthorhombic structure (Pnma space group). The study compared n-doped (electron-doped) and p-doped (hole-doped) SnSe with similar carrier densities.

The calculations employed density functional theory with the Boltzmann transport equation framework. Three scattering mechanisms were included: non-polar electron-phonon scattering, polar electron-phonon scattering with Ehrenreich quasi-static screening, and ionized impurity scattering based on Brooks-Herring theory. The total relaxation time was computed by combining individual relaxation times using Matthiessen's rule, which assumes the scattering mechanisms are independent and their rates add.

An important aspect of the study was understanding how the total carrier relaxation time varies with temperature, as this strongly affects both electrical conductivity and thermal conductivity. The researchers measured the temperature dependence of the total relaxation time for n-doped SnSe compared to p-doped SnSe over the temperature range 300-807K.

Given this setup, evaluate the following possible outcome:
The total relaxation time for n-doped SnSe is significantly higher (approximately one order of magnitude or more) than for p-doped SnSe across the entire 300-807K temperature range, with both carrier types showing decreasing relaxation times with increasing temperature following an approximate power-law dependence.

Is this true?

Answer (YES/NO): NO